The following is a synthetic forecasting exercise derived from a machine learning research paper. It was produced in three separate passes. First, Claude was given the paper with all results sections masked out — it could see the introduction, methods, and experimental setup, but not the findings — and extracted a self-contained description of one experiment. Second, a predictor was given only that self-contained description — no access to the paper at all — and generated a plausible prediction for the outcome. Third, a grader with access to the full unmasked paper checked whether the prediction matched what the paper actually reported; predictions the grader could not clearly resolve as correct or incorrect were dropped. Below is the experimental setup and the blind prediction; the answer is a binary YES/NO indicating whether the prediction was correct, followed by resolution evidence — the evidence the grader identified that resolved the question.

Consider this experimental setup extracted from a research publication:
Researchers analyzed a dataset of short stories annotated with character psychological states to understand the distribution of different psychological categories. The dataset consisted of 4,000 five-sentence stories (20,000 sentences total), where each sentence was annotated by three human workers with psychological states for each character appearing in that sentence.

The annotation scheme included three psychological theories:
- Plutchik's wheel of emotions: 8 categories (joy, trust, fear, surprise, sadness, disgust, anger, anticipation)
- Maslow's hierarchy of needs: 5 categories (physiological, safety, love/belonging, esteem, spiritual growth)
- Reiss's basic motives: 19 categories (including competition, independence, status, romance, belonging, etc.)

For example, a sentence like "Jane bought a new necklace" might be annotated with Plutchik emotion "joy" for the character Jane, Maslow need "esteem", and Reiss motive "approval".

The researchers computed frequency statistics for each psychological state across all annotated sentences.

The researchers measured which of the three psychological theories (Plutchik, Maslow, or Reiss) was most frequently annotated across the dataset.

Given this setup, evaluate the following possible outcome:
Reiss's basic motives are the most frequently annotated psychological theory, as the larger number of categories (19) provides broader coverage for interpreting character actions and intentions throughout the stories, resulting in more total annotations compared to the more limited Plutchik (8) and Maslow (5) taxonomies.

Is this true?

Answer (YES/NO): NO